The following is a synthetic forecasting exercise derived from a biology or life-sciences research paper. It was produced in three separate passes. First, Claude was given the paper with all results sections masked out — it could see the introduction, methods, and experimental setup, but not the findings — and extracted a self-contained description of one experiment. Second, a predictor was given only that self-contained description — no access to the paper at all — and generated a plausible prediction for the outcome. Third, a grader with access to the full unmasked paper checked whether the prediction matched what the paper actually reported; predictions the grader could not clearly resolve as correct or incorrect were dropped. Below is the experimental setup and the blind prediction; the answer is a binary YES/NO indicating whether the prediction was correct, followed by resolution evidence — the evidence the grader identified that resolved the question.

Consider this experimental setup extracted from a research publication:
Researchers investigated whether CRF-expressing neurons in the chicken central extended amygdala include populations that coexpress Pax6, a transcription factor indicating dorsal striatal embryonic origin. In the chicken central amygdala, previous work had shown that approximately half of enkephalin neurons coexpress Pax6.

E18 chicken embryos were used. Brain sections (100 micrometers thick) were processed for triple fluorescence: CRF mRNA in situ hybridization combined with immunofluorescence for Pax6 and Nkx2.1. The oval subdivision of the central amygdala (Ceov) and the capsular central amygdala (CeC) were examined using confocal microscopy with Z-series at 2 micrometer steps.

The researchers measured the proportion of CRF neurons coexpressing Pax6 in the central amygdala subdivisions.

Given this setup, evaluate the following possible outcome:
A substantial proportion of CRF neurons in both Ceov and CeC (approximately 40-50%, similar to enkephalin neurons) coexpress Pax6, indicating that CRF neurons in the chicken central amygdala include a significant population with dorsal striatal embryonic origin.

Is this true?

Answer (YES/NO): NO